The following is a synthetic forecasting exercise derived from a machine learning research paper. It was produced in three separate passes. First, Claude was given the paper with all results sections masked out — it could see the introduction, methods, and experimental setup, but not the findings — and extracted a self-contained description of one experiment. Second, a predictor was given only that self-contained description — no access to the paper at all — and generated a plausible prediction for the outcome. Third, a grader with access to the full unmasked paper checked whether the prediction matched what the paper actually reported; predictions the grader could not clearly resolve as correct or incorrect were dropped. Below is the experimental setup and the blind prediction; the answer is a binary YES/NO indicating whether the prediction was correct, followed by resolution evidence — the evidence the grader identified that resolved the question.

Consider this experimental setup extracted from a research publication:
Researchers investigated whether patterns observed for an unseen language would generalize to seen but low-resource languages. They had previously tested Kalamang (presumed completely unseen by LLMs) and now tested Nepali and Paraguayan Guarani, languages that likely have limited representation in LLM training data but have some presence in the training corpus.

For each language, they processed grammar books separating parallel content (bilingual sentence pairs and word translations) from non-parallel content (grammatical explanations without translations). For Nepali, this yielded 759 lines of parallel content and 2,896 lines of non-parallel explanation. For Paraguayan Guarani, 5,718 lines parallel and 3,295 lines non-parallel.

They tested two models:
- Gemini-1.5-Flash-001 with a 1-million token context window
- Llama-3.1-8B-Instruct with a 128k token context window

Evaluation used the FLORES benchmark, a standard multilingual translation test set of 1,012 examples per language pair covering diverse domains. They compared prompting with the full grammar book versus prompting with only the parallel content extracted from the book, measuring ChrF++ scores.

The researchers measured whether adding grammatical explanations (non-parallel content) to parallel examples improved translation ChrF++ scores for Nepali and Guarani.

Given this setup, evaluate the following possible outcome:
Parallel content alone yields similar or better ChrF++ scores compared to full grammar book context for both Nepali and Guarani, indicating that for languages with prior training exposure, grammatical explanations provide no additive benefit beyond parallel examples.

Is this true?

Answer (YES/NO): YES